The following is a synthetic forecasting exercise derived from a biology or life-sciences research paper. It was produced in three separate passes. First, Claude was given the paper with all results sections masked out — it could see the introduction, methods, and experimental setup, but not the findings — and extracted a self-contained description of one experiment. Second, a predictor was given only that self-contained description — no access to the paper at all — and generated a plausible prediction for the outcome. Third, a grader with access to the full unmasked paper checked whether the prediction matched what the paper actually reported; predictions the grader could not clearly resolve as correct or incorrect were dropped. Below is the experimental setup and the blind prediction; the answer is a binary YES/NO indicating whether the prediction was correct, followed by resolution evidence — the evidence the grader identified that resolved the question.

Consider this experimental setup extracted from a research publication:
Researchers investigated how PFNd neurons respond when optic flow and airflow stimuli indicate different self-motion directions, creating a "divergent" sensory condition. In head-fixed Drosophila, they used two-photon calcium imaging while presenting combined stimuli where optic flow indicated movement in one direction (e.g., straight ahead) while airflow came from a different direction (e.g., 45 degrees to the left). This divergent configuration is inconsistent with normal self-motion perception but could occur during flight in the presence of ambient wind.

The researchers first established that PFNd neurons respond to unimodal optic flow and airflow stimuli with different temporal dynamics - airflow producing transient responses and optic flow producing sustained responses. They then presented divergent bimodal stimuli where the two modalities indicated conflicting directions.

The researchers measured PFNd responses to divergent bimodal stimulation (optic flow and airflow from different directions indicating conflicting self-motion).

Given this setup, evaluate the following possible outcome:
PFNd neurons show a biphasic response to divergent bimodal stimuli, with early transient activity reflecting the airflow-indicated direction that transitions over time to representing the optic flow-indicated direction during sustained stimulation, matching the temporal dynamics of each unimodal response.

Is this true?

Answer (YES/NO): NO